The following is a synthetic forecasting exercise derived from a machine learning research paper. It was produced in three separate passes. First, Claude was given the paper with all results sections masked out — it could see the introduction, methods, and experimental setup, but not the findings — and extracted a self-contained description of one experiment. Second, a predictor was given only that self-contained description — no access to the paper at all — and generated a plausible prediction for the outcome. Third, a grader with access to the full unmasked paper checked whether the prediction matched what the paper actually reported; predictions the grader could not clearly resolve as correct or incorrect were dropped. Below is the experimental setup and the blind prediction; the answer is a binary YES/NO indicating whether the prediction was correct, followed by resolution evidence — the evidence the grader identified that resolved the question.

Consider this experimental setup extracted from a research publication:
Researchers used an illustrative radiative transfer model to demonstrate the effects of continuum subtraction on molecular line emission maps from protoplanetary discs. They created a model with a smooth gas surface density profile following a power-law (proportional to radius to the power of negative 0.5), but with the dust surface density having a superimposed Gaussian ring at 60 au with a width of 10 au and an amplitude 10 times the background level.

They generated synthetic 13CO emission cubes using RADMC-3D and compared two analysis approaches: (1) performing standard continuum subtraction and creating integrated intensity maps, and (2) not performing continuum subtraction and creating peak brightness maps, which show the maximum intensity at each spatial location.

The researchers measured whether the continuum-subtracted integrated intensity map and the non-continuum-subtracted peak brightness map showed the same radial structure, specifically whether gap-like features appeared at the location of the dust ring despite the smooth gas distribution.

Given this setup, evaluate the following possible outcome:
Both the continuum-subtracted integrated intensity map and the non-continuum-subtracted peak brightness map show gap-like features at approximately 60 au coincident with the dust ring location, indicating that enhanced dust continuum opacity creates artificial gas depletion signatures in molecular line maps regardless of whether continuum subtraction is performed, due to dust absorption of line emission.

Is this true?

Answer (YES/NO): NO